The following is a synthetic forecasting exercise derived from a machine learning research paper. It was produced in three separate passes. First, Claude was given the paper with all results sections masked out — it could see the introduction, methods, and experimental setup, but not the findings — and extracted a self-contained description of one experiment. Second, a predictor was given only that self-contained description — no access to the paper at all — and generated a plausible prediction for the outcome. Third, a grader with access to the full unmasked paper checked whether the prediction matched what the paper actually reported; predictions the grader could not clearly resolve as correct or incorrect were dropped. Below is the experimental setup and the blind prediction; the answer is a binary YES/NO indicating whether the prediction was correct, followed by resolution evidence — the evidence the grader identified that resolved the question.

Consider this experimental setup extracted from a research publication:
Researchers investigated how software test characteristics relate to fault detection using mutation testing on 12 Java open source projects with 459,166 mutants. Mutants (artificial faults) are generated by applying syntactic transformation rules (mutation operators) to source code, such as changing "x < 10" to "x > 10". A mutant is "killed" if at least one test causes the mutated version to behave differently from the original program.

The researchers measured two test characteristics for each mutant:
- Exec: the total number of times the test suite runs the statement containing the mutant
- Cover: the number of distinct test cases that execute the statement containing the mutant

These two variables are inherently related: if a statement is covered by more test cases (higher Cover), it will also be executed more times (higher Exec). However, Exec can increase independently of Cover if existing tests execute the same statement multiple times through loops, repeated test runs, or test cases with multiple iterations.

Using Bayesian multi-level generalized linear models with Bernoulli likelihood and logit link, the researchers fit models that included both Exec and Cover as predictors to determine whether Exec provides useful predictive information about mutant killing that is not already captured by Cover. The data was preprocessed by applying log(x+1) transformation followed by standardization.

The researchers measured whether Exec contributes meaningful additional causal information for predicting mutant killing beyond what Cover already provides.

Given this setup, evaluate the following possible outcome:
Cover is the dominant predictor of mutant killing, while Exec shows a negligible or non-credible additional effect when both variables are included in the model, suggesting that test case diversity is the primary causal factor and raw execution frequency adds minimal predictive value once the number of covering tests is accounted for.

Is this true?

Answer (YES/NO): NO